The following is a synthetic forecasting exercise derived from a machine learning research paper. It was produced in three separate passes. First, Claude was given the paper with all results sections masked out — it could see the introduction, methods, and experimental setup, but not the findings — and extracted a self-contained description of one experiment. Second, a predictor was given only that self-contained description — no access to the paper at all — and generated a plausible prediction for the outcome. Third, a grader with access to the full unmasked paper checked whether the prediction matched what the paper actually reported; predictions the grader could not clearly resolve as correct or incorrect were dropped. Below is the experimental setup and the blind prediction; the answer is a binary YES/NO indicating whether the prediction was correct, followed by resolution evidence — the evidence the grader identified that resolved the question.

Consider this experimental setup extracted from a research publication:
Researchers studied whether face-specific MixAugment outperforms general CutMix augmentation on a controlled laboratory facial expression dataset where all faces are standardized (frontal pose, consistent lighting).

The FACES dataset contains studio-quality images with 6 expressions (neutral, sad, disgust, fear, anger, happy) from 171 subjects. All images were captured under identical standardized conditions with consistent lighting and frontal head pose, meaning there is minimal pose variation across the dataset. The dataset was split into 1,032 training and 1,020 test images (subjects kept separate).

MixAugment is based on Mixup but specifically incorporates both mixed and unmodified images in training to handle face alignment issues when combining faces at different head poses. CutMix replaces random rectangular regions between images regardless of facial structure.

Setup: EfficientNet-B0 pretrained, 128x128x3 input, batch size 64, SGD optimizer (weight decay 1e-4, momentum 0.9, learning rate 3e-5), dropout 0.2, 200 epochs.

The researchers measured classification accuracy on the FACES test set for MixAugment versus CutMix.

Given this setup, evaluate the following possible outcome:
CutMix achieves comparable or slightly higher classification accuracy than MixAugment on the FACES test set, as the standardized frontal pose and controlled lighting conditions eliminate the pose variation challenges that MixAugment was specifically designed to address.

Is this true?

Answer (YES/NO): NO